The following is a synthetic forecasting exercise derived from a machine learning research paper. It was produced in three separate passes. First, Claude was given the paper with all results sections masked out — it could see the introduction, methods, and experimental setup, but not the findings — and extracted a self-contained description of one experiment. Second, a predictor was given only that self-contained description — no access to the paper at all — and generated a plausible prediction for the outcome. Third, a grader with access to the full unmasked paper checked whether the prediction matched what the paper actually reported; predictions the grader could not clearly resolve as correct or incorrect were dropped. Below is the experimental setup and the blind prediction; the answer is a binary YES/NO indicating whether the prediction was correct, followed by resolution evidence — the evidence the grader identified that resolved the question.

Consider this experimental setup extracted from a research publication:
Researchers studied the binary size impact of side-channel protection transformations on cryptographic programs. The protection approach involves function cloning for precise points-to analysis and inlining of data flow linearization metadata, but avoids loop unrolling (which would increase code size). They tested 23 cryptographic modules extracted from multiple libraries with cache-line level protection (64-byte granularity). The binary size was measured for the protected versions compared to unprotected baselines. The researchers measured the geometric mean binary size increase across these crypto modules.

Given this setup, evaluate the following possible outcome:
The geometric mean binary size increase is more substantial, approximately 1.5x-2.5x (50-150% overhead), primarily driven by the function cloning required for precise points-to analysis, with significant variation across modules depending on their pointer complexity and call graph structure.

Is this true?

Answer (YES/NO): NO